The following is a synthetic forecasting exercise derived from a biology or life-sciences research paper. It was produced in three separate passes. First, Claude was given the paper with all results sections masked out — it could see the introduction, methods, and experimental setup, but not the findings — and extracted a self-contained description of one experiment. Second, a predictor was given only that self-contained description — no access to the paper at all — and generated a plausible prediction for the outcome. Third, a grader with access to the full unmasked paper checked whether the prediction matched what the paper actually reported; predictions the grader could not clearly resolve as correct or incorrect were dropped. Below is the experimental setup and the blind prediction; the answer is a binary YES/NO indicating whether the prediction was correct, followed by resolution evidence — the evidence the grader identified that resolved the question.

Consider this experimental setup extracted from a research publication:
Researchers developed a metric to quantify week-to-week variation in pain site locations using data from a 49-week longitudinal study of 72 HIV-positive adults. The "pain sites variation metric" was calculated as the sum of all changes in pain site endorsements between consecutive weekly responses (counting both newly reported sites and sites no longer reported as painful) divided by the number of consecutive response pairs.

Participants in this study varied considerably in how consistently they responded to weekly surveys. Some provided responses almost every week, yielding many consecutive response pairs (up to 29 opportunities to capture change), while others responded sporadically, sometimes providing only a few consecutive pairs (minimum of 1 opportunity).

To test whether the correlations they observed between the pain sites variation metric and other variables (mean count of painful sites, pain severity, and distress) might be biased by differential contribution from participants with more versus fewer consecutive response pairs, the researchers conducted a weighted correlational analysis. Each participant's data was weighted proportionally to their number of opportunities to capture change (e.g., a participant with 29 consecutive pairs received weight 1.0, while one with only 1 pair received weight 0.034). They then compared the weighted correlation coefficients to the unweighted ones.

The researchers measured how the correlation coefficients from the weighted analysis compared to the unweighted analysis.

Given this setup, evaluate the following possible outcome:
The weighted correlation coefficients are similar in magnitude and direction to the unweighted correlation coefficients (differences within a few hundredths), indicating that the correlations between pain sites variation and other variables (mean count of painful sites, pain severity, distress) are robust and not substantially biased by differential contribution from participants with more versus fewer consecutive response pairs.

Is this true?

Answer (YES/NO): YES